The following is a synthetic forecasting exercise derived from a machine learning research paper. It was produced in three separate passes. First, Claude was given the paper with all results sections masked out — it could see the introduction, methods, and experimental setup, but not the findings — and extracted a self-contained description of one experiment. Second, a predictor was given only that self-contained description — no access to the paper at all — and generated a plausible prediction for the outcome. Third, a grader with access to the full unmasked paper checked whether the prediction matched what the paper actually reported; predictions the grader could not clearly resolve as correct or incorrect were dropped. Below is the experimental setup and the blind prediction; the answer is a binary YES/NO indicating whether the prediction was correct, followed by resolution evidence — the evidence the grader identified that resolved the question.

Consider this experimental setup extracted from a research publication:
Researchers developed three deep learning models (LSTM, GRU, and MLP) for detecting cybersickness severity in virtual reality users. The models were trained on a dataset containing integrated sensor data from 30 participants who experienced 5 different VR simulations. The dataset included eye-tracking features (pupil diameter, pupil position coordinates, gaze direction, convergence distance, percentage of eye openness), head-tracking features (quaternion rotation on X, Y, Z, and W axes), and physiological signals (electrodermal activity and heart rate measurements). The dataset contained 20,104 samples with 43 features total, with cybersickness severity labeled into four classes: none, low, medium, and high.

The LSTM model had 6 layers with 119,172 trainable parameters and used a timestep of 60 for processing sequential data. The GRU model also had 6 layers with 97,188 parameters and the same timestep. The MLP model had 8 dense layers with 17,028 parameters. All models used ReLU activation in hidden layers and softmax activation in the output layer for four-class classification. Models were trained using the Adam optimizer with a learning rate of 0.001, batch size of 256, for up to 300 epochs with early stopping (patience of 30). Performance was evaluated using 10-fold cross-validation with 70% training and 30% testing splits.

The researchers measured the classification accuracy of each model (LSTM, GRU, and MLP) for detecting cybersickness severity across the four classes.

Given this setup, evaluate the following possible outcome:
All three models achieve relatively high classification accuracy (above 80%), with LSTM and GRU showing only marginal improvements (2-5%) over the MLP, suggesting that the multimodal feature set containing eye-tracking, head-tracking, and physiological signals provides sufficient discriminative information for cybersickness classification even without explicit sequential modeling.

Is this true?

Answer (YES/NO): NO